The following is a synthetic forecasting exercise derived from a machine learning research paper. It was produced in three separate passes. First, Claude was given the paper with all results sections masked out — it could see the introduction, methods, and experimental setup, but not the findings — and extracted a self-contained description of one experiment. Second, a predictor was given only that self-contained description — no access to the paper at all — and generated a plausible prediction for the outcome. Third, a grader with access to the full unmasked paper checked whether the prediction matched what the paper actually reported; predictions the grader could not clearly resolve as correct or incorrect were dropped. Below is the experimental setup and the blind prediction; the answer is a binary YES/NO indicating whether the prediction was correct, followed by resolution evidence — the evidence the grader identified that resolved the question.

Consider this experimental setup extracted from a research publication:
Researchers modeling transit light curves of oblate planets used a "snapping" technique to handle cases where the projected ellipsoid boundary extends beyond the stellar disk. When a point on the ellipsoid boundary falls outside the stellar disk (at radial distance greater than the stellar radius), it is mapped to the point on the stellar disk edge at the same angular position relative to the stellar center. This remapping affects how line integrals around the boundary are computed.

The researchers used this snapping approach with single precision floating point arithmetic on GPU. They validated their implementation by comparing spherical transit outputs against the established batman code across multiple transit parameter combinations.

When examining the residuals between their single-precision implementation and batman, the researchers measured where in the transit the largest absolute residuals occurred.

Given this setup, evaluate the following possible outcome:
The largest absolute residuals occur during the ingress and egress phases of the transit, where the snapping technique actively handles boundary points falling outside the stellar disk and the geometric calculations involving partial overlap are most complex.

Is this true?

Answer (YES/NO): YES